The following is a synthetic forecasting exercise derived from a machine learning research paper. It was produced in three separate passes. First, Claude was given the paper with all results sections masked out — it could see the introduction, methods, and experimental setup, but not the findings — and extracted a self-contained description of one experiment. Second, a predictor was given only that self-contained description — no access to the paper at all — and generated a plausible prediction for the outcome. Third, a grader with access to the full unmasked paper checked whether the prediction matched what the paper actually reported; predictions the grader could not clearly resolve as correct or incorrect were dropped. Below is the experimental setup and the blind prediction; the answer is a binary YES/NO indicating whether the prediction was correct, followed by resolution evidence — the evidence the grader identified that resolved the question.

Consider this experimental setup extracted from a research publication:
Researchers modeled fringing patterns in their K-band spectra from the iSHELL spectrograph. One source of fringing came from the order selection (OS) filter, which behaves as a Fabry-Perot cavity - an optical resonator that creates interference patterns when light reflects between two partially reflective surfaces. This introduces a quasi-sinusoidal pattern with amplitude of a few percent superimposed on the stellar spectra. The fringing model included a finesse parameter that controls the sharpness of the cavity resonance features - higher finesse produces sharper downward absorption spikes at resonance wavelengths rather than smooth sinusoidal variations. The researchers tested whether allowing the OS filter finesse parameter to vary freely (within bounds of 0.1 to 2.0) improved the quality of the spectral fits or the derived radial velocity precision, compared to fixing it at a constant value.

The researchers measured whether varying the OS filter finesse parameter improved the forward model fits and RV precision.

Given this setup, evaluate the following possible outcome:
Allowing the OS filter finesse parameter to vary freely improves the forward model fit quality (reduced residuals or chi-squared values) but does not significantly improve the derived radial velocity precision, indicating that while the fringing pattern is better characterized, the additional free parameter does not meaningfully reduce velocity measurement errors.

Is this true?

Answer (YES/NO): NO